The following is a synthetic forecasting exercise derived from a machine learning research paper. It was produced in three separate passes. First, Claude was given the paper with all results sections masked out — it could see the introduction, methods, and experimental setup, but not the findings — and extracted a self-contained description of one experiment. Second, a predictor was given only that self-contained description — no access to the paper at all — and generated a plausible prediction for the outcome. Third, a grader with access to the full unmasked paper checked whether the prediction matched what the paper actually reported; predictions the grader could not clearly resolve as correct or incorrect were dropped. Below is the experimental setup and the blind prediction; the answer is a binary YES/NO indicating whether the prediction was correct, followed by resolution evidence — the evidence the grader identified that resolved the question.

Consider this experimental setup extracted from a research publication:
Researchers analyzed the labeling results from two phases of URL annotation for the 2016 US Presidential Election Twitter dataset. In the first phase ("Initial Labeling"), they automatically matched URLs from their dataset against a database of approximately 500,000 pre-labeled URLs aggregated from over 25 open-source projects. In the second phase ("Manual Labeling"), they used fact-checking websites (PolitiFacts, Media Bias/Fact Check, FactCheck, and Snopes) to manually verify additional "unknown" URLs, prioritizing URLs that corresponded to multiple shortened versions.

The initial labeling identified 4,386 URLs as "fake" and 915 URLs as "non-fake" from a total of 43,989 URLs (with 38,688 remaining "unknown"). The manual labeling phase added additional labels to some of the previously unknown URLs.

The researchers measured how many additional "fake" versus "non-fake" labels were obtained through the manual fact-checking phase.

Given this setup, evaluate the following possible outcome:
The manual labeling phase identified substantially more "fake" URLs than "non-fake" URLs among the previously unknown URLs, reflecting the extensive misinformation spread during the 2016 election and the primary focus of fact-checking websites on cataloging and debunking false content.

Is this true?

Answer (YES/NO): NO